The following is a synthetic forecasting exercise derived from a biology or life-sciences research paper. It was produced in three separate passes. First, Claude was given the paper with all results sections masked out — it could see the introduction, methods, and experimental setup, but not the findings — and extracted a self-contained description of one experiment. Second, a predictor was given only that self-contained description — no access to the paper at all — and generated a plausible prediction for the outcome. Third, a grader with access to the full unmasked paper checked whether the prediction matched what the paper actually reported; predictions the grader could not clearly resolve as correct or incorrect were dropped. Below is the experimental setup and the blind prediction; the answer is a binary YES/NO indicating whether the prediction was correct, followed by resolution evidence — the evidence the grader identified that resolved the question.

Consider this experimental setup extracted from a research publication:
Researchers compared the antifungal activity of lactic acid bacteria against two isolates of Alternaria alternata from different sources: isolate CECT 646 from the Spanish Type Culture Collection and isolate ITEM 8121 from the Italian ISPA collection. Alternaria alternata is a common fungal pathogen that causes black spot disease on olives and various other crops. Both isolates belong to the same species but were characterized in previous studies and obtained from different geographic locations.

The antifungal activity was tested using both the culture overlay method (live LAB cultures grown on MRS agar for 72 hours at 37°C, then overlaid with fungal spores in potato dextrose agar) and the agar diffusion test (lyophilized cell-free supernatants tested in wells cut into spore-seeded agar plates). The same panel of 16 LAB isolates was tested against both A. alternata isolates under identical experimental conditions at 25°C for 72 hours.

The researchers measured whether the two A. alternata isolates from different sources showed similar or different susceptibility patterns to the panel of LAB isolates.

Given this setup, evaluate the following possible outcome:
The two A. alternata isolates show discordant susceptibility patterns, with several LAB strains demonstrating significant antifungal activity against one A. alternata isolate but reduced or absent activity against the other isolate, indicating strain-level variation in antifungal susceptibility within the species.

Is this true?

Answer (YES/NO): YES